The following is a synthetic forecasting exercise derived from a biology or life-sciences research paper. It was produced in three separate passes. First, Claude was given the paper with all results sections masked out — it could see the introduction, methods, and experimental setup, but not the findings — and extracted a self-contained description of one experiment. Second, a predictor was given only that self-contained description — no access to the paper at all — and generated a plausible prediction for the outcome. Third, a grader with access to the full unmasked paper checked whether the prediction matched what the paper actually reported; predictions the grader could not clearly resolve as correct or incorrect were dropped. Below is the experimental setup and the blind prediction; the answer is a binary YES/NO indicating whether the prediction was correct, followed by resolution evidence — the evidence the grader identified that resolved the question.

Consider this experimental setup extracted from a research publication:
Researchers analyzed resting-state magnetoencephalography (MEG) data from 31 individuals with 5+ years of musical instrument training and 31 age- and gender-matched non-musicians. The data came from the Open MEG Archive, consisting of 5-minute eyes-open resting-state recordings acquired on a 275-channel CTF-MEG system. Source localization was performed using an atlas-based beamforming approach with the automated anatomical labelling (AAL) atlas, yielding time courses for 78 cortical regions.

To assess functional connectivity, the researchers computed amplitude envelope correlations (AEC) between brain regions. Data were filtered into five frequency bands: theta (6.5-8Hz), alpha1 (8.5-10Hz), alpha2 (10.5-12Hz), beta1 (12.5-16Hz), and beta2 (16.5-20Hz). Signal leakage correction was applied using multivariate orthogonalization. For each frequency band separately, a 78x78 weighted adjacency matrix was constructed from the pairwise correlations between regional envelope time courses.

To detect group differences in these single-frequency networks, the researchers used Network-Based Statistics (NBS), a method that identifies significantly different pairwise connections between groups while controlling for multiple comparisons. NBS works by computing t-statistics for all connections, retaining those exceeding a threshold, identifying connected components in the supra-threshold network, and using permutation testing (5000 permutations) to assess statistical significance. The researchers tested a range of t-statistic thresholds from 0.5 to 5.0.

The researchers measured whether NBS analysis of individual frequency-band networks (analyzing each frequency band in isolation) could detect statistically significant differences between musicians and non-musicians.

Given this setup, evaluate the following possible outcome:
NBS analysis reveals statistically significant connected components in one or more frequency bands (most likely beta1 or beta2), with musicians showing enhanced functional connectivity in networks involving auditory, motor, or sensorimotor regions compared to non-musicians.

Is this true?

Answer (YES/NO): NO